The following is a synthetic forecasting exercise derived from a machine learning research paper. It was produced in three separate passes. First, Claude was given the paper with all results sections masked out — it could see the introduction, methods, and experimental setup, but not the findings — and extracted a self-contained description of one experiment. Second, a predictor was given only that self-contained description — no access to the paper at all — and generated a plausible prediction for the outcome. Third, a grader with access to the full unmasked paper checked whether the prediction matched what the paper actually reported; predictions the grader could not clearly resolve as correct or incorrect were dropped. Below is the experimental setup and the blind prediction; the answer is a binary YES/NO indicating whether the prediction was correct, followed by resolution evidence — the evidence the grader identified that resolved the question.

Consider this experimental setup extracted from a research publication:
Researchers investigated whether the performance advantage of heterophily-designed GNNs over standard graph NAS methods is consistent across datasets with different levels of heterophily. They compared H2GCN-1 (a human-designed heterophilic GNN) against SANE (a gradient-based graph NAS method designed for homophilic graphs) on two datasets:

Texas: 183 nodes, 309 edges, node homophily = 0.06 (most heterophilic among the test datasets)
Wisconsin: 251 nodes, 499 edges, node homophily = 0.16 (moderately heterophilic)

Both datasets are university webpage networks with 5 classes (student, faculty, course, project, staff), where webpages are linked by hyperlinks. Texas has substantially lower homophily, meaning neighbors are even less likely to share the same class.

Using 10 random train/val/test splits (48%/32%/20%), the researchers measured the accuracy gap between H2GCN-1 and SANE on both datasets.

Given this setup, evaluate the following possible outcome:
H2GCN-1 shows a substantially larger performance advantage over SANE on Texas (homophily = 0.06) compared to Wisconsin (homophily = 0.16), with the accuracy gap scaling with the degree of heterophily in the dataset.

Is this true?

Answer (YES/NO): YES